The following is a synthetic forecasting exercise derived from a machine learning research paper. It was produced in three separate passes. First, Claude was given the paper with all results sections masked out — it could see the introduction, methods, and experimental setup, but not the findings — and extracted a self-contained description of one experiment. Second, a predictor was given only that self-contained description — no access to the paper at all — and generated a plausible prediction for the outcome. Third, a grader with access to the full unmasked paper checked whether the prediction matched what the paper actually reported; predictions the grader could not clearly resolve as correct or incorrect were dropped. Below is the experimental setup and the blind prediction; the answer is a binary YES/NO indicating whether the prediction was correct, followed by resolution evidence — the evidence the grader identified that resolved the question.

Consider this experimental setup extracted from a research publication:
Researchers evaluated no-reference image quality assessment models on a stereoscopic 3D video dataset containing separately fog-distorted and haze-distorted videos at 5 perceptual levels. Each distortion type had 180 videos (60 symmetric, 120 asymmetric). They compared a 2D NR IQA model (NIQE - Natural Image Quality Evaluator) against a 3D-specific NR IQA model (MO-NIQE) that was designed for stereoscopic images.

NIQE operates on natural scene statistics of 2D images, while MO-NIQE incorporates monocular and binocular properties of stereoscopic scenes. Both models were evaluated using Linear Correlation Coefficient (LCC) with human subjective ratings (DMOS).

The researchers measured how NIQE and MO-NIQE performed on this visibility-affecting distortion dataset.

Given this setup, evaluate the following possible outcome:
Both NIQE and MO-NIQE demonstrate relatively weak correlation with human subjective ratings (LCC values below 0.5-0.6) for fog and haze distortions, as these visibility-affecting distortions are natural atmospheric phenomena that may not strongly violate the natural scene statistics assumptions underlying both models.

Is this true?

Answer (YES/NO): YES